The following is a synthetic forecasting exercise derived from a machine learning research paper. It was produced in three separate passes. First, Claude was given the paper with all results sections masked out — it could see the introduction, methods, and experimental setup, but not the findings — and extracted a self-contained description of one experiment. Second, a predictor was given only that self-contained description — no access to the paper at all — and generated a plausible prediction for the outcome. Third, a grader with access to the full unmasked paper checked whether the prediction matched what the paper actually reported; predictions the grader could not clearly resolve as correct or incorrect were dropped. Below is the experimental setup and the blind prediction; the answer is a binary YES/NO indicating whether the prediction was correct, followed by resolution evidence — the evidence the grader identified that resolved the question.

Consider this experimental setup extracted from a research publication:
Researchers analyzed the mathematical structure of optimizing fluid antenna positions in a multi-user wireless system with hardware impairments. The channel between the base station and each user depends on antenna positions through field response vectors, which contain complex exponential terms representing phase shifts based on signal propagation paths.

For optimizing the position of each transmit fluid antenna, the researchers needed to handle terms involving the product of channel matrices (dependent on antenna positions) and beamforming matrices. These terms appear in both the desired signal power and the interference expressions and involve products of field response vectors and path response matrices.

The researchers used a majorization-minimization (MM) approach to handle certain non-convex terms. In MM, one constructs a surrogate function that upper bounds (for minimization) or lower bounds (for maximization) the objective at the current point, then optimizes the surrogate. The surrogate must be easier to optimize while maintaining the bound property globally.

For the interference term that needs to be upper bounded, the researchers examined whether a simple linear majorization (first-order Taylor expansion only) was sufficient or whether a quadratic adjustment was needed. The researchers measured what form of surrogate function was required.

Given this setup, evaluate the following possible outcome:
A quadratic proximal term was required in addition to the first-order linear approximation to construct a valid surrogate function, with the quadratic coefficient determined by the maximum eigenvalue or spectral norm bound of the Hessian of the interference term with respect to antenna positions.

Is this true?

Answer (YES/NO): YES